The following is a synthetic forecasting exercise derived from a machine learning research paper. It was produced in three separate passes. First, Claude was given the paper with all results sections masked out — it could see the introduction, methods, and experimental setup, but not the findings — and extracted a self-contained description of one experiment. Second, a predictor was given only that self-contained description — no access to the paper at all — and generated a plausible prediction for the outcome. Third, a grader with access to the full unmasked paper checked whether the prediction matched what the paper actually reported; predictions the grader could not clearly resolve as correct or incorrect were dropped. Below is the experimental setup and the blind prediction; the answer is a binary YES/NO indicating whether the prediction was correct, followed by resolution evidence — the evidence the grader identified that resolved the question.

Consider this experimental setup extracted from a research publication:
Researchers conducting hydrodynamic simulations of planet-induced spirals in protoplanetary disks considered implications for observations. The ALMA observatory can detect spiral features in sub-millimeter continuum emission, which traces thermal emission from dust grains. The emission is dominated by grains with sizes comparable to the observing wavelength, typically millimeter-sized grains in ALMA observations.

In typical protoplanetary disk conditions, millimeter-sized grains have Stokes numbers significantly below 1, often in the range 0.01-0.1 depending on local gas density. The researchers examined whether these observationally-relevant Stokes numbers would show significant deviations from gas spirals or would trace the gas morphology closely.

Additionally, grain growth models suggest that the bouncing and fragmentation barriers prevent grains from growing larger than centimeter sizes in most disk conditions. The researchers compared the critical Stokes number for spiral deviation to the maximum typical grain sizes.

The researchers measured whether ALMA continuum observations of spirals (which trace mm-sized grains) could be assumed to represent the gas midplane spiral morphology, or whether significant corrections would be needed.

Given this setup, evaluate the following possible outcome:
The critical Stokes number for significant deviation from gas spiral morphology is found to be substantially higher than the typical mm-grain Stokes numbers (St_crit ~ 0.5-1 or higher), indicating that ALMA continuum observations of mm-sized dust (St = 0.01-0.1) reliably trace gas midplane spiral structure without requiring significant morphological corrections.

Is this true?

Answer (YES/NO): NO